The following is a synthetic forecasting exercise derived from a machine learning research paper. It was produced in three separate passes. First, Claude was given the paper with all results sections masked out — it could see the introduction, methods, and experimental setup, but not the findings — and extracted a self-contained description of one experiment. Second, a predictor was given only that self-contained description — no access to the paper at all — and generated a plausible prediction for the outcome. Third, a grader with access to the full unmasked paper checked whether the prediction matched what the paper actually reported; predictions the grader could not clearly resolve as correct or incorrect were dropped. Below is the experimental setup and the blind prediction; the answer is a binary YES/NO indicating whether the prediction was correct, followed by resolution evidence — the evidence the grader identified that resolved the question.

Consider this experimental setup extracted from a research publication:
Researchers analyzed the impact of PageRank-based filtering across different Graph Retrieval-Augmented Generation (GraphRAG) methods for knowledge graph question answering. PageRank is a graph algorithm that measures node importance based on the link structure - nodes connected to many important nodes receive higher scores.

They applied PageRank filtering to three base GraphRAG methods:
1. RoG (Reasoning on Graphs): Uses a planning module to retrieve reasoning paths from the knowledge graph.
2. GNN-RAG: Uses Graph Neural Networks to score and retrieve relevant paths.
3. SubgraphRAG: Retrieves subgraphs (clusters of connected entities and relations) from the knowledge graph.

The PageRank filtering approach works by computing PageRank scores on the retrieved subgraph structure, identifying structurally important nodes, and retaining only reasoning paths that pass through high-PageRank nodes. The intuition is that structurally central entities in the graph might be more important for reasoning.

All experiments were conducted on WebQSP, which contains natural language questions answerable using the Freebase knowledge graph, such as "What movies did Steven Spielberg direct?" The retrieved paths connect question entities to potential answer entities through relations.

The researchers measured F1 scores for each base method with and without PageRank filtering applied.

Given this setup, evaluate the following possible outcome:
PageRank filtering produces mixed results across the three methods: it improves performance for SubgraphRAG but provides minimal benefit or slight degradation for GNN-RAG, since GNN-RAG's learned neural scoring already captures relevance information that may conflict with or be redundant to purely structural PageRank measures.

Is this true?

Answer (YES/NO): NO